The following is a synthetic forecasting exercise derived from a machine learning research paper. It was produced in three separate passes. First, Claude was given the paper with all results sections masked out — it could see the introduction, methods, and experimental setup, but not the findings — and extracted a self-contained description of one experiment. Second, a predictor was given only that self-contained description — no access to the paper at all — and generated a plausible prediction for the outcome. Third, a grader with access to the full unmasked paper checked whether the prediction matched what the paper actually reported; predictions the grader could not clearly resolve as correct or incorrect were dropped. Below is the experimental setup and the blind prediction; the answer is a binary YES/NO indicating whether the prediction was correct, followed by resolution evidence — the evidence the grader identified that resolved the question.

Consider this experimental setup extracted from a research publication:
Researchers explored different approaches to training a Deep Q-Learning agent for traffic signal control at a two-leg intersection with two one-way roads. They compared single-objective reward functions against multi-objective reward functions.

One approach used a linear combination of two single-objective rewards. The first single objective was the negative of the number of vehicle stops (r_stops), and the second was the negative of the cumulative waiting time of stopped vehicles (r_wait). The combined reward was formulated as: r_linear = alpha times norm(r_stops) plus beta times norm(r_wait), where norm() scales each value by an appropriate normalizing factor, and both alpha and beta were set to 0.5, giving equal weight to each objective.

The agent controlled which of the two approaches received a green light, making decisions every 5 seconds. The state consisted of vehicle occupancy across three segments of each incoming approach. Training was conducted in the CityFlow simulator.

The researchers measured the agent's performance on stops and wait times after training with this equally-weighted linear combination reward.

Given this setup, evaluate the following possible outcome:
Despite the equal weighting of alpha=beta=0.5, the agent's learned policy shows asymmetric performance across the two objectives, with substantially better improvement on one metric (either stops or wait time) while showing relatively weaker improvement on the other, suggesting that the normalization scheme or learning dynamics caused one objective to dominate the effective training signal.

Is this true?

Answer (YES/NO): YES